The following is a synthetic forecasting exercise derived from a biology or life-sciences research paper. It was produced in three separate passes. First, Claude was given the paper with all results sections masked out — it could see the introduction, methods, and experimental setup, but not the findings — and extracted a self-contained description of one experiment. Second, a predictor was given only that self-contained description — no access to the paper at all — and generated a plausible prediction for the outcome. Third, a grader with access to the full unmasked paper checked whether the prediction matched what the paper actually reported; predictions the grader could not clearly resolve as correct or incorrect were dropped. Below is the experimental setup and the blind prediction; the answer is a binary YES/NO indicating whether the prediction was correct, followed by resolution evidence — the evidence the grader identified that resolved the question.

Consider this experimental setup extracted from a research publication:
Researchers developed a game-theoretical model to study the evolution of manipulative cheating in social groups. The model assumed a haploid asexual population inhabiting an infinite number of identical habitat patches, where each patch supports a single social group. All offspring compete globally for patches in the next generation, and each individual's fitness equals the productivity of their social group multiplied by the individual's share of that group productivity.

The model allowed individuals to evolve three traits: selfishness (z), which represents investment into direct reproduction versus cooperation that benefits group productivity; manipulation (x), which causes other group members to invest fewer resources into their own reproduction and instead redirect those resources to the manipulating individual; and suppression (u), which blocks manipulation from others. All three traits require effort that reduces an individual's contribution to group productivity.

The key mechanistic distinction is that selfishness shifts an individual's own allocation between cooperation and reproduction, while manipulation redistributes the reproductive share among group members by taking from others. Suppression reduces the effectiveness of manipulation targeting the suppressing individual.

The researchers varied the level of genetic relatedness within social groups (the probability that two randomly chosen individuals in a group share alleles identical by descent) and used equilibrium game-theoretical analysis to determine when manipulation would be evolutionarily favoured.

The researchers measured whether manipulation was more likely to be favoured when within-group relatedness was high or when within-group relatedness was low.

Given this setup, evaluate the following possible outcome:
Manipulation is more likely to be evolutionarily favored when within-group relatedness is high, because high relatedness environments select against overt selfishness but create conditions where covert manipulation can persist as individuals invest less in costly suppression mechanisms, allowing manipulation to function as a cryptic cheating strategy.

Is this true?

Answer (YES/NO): NO